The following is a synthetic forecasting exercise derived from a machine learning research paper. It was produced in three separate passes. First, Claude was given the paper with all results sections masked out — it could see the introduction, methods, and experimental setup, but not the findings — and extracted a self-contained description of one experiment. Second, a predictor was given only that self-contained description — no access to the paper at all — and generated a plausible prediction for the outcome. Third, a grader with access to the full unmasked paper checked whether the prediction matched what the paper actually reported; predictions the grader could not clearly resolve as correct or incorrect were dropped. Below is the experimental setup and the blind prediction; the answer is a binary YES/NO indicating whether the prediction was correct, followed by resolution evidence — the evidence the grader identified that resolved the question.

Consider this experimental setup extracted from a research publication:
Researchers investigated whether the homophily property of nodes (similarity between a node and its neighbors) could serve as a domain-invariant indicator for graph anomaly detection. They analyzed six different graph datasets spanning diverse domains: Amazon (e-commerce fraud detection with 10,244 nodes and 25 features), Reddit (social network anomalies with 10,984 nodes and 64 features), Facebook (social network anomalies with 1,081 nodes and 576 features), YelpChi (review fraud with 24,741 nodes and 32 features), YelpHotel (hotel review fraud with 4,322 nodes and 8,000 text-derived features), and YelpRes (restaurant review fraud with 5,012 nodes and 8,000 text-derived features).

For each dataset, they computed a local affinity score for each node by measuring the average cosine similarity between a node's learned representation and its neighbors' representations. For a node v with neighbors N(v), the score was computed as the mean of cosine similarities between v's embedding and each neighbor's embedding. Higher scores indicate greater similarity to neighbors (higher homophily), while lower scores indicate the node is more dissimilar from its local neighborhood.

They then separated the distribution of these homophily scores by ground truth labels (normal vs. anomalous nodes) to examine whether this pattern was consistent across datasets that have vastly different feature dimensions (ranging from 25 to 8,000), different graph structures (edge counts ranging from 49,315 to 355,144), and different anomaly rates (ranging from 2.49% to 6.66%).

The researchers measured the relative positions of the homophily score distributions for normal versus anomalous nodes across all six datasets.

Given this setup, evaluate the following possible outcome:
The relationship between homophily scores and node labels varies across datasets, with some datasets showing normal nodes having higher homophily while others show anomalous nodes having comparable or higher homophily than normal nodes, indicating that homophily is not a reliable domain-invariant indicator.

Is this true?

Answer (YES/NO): NO